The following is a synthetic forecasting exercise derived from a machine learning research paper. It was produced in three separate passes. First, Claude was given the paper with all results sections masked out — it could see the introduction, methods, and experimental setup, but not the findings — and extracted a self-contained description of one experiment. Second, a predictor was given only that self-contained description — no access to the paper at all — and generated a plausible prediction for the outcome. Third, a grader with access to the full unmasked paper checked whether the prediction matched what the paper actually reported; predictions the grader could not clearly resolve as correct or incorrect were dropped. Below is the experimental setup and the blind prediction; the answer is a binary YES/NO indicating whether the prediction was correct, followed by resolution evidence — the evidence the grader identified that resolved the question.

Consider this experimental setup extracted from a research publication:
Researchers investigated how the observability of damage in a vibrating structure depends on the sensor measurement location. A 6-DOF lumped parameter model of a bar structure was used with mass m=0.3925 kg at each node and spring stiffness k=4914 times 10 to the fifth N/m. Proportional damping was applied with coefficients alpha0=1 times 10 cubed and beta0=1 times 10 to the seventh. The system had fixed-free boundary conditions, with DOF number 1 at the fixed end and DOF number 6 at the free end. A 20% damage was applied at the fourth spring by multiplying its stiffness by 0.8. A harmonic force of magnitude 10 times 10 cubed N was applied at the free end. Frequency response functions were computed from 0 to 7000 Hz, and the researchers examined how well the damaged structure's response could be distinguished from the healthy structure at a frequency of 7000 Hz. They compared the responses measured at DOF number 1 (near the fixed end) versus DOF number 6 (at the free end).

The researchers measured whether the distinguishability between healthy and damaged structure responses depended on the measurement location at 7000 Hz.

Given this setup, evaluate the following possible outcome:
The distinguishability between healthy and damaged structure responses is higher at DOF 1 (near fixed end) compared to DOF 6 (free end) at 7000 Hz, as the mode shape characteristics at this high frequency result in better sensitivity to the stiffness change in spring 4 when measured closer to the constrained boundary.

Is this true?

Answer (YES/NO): NO